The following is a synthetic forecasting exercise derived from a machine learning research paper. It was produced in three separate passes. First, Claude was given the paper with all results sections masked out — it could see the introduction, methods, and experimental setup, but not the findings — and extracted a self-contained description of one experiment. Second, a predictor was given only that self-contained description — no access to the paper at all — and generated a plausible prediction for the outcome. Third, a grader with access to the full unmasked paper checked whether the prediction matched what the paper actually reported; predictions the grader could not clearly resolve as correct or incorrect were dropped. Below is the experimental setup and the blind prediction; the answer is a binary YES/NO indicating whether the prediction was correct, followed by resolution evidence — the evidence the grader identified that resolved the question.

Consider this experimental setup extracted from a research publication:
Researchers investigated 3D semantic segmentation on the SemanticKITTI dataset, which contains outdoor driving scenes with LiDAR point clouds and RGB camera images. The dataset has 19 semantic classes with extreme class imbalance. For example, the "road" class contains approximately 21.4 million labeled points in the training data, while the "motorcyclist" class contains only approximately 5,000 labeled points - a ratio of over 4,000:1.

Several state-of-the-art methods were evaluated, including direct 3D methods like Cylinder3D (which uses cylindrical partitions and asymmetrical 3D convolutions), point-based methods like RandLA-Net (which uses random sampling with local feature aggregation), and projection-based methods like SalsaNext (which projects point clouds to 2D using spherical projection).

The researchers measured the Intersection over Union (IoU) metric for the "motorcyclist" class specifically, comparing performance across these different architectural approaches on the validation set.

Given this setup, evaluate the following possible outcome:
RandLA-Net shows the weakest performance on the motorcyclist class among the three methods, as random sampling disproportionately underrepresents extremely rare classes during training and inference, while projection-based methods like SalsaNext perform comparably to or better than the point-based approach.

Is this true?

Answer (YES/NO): NO